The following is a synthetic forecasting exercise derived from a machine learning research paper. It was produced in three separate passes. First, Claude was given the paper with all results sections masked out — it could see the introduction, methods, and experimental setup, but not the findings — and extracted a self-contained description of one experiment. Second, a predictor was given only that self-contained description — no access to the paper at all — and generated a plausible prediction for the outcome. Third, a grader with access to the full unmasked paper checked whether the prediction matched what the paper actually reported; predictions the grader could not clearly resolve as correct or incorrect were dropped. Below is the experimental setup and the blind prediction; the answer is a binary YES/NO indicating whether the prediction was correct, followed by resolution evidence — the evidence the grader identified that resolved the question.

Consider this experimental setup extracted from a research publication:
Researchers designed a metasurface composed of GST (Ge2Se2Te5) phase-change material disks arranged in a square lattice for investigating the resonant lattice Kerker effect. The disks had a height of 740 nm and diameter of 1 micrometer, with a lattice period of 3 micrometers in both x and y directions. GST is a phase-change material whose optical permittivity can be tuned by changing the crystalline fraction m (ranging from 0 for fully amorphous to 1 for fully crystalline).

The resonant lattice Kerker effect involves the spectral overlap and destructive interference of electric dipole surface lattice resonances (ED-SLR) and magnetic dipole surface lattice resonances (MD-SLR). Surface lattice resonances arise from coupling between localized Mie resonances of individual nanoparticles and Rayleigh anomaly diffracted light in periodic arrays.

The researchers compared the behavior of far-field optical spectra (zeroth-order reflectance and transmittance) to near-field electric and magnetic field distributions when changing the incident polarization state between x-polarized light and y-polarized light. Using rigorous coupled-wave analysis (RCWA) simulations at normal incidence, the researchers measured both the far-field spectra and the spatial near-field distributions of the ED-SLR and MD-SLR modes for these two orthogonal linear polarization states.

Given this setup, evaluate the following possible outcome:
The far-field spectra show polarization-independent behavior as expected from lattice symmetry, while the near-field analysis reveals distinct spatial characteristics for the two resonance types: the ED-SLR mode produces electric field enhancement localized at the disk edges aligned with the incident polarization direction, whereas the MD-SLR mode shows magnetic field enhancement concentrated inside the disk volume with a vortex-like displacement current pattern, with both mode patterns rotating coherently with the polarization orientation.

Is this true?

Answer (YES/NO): NO